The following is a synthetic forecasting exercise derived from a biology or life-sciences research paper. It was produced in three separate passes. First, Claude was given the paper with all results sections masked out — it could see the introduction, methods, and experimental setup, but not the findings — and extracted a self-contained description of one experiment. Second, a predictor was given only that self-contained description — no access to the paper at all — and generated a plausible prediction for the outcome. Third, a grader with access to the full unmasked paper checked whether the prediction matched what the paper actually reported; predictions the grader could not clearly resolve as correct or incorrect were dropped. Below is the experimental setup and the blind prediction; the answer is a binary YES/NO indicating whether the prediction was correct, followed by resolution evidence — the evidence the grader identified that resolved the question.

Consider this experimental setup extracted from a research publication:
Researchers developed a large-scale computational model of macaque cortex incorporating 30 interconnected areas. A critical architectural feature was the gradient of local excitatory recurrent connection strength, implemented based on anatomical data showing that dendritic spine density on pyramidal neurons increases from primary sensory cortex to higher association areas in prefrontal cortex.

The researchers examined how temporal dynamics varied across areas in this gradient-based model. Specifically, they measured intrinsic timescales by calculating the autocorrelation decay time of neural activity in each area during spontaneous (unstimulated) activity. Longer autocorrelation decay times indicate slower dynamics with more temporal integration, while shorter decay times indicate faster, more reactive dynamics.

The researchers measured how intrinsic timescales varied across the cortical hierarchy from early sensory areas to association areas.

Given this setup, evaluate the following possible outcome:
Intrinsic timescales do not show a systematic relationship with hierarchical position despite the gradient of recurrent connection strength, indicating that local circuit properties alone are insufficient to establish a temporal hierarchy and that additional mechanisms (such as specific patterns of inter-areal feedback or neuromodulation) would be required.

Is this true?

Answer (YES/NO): NO